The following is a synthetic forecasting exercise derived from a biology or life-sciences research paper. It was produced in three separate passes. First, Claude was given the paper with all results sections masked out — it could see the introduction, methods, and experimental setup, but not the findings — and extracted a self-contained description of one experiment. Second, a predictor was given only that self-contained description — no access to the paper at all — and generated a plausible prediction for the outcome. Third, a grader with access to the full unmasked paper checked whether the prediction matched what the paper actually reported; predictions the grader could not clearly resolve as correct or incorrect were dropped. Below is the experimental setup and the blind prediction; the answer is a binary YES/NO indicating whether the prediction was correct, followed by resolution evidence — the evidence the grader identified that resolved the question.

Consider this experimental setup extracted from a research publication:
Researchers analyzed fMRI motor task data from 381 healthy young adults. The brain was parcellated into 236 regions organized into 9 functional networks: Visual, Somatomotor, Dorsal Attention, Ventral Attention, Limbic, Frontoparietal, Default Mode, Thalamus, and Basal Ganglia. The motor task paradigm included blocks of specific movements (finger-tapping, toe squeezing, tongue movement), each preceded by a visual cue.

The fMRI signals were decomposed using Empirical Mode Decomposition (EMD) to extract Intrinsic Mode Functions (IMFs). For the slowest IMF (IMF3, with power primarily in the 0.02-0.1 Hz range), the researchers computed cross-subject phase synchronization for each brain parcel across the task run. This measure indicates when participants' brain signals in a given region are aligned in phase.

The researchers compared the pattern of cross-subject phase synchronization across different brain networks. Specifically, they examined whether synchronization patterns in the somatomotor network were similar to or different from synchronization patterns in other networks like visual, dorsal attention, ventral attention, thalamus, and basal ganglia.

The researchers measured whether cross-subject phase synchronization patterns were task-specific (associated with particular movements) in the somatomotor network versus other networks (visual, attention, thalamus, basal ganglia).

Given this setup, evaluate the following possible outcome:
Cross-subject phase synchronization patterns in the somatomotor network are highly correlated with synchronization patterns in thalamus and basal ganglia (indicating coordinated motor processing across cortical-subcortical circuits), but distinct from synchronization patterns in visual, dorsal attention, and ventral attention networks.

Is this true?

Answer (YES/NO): NO